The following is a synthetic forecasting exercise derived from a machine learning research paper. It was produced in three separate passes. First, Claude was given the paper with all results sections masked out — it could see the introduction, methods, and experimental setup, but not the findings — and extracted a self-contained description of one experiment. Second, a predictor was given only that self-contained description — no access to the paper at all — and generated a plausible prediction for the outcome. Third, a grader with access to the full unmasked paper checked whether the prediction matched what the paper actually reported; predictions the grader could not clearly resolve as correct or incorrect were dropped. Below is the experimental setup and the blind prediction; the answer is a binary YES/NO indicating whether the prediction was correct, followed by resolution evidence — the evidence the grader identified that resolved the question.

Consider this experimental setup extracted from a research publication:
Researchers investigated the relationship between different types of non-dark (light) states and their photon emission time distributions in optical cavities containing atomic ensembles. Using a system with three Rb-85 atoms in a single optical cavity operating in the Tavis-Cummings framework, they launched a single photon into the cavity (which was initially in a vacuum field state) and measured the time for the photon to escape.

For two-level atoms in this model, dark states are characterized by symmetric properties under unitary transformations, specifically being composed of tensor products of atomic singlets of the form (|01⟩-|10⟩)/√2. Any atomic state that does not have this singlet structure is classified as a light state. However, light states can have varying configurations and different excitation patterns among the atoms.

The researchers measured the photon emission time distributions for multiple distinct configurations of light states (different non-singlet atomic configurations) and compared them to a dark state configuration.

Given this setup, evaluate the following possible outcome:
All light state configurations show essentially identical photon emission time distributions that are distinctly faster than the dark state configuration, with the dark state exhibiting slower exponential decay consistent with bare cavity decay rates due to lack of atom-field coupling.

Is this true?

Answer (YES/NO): NO